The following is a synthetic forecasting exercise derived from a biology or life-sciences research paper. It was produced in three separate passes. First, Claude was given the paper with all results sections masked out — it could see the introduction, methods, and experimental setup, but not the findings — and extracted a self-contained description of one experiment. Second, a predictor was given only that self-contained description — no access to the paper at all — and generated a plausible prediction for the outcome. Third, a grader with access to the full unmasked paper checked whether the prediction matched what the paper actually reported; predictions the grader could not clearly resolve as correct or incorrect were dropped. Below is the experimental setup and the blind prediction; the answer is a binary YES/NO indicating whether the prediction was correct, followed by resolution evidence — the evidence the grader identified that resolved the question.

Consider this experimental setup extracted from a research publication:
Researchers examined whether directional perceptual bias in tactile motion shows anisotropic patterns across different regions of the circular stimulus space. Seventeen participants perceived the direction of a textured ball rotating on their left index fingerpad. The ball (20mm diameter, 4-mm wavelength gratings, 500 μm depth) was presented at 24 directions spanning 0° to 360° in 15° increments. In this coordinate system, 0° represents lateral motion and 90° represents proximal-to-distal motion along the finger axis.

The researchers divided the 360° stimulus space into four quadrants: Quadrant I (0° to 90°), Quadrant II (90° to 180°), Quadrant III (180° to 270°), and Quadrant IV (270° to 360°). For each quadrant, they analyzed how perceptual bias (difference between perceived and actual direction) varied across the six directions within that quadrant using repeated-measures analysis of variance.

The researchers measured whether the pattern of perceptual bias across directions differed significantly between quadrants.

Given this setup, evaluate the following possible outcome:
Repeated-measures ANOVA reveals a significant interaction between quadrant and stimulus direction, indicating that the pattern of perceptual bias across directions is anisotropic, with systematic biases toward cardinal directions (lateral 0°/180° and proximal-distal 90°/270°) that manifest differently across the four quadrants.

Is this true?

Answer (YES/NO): NO